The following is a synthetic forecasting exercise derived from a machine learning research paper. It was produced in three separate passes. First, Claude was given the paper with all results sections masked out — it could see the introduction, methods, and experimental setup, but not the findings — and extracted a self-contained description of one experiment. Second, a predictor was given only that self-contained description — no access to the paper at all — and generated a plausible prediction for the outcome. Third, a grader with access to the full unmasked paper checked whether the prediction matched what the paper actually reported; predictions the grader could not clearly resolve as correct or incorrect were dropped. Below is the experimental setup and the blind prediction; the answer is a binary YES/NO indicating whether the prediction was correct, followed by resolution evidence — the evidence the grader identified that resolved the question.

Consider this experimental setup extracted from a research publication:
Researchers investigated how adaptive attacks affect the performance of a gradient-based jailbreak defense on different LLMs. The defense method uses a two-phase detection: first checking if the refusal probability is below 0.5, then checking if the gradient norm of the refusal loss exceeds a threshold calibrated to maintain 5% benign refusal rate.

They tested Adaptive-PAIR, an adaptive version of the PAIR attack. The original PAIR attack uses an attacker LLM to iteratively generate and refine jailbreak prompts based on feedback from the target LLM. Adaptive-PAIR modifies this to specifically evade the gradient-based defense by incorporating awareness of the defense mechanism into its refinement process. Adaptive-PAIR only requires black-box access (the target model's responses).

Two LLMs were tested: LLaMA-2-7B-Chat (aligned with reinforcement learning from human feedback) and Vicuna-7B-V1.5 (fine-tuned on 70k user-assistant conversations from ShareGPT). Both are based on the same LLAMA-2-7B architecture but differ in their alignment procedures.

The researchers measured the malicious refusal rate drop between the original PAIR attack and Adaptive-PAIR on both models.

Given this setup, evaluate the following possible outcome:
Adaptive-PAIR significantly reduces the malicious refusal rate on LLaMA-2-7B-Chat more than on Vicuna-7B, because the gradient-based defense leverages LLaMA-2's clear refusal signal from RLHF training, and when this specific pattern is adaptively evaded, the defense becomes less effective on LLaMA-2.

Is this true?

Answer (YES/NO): NO